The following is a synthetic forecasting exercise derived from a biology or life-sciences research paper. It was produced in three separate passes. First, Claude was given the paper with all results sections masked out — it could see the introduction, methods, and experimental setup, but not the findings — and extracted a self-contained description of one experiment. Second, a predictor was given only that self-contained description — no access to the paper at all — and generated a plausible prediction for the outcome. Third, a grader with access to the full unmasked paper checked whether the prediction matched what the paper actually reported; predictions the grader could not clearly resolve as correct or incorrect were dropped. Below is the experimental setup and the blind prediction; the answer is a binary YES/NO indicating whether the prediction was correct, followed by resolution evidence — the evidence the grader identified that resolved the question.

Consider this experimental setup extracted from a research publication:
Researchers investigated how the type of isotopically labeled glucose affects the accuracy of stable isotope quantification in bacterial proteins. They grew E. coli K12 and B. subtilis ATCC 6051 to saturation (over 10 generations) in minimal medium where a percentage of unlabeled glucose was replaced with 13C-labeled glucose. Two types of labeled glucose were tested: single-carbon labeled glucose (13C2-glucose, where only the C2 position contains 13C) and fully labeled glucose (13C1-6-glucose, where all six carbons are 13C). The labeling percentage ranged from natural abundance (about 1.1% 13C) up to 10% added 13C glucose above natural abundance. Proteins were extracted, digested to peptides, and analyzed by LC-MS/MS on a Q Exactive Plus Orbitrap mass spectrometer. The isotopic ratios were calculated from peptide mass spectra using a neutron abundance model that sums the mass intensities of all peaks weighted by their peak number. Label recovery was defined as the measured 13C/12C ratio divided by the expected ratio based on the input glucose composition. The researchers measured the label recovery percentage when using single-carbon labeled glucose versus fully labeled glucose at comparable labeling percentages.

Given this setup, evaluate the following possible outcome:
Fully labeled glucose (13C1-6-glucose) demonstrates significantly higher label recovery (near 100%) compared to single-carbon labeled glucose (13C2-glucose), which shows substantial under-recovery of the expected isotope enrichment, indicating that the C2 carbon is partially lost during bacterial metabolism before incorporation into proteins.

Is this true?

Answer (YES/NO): NO